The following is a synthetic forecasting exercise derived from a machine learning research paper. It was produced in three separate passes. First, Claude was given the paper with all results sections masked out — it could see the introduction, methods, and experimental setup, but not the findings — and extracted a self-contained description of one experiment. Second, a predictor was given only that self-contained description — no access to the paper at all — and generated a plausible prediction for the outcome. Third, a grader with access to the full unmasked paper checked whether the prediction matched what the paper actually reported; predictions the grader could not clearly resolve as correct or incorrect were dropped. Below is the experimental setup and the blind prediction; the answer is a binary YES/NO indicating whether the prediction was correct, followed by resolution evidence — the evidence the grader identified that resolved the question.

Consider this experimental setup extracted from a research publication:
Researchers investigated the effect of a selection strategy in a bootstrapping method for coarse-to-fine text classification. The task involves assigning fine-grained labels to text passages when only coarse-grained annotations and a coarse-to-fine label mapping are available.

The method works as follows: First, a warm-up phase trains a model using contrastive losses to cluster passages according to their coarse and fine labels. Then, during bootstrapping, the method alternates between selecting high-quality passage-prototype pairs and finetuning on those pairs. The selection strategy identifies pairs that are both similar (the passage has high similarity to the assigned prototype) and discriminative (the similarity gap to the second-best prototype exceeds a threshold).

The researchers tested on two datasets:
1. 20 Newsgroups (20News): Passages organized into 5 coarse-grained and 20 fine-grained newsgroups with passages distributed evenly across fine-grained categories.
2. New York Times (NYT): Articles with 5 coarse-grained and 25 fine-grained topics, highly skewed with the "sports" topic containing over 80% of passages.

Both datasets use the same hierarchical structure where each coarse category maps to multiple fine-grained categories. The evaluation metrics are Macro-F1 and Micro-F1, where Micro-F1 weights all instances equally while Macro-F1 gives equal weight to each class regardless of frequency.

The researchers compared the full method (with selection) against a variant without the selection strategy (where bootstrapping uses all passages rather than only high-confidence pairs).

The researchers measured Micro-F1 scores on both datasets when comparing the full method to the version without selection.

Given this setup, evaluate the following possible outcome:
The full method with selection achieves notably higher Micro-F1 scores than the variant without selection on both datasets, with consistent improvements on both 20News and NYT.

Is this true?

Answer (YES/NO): NO